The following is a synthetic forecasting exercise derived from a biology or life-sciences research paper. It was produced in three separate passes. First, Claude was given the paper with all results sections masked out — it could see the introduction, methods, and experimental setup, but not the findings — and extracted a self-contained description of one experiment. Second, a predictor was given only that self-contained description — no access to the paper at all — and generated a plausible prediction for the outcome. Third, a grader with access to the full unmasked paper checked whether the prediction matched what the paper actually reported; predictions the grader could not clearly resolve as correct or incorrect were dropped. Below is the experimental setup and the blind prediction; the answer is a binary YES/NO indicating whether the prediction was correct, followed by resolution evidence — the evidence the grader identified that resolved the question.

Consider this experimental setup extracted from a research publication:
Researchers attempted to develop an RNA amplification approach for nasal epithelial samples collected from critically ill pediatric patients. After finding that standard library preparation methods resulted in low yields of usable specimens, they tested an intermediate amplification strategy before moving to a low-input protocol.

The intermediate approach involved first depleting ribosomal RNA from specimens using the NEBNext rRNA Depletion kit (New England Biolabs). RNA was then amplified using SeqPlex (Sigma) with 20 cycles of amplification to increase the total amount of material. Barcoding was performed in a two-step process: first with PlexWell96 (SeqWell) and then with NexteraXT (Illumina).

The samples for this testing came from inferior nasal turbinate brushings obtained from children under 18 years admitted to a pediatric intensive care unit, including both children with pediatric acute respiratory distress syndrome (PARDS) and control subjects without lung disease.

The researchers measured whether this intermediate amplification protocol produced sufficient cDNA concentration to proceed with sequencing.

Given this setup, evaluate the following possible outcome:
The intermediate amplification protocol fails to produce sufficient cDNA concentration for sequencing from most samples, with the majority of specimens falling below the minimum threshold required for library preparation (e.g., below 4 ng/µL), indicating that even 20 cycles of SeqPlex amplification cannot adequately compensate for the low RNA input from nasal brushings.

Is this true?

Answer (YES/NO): YES